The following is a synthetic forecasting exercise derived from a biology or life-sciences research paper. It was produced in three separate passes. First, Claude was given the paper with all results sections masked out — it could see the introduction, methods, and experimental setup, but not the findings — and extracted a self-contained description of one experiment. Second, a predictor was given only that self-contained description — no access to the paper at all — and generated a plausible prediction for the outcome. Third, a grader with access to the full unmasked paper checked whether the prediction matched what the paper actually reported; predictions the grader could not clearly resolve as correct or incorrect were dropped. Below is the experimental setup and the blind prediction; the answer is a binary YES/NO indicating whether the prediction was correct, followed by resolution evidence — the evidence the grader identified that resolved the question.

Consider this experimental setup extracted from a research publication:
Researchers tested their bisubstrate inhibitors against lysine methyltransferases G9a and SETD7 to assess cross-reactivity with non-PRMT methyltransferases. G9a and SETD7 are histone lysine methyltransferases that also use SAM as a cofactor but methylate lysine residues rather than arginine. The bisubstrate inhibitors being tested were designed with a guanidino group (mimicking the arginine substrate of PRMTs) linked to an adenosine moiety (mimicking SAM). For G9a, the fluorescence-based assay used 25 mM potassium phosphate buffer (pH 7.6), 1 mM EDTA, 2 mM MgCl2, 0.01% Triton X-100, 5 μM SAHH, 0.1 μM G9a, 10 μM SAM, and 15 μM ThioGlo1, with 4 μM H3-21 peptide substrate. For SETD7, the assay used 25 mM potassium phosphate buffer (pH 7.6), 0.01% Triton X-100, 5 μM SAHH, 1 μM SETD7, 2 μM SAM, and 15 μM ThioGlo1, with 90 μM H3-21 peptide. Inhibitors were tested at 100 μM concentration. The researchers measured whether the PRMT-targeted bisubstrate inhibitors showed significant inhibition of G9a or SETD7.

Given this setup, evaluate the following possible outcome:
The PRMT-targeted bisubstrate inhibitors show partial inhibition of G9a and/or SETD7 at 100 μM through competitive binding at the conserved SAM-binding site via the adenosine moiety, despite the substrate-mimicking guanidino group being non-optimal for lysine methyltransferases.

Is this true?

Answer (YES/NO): NO